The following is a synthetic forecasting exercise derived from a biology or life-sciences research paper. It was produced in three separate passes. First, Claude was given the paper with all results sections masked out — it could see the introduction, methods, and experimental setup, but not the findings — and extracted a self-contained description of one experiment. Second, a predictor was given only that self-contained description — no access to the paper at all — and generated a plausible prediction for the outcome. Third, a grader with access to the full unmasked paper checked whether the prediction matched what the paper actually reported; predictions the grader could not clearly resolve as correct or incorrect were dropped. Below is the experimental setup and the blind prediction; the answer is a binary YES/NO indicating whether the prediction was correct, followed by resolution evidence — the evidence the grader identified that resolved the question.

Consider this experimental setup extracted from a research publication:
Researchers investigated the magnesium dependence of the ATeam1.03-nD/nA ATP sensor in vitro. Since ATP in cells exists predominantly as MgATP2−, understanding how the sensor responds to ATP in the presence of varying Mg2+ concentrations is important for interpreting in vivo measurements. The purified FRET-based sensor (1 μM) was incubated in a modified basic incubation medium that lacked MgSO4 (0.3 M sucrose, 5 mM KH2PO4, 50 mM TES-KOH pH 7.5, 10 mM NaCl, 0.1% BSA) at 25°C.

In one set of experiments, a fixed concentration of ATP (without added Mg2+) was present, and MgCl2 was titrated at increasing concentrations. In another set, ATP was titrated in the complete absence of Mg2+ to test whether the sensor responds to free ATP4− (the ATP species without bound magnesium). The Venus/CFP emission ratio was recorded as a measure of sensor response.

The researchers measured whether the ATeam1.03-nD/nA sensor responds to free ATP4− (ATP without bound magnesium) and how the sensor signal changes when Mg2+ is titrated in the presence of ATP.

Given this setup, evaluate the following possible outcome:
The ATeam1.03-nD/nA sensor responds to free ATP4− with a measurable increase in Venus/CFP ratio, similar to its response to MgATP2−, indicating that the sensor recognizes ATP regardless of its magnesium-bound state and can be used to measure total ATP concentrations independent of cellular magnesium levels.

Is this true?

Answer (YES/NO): NO